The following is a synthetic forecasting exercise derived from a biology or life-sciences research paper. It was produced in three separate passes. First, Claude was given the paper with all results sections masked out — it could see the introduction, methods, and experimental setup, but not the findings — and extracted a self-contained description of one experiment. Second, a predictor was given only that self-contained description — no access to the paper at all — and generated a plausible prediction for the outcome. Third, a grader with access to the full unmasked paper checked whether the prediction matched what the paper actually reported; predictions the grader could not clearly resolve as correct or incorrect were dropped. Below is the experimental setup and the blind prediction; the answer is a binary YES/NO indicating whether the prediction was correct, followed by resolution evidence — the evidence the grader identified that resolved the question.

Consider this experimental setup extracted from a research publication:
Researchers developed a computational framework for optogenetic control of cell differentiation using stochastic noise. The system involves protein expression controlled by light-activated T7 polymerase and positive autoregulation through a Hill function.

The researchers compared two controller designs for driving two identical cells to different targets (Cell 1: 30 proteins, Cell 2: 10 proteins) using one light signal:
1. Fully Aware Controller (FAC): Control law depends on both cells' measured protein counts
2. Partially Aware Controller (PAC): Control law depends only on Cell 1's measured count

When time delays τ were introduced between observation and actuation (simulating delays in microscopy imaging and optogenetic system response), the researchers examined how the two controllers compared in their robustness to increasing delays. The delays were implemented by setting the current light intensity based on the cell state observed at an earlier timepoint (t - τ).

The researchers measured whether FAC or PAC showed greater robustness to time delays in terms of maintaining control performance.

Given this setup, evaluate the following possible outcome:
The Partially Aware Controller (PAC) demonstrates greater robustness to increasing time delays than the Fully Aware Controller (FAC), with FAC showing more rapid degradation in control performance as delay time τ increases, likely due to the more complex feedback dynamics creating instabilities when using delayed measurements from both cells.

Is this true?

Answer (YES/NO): YES